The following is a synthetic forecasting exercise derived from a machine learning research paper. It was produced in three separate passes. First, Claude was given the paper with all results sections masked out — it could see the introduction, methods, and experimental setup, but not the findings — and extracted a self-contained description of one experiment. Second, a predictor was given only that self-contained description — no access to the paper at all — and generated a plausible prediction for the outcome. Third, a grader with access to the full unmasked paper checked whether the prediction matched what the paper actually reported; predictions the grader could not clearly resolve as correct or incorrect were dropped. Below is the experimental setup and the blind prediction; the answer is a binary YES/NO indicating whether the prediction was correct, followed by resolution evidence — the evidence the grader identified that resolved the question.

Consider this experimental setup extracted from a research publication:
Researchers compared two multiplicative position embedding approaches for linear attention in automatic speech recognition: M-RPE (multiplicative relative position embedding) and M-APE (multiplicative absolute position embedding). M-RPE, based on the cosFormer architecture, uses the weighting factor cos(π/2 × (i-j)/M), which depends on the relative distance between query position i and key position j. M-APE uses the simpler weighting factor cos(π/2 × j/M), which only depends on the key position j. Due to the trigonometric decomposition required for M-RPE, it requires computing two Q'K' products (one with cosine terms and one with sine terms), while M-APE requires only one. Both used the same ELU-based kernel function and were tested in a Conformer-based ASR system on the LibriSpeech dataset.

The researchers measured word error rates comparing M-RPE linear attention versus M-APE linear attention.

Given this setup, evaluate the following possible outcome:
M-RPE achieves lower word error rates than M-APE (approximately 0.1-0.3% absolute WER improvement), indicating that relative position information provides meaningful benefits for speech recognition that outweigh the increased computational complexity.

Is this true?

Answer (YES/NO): NO